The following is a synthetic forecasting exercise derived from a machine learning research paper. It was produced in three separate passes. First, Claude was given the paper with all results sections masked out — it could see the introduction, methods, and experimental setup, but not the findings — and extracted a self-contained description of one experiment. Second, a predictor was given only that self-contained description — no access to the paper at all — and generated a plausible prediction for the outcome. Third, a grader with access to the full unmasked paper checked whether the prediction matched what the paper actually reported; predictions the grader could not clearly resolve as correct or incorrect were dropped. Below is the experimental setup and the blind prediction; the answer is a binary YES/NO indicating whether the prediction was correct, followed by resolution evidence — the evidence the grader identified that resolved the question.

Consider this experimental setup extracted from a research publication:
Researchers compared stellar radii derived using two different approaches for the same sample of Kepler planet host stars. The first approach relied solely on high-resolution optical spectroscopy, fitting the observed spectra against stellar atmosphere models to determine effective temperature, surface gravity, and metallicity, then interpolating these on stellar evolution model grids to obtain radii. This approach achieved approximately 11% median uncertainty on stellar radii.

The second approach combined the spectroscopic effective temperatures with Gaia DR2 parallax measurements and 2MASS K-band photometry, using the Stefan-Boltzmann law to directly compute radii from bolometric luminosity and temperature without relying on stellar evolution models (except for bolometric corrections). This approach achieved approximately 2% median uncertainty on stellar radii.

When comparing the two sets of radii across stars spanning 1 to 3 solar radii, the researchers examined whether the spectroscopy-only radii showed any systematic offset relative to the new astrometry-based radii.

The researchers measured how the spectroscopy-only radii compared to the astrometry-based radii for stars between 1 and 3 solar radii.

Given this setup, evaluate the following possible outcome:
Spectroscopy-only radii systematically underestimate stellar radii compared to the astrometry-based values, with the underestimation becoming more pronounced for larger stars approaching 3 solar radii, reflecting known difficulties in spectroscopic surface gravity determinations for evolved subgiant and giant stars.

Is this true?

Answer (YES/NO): NO